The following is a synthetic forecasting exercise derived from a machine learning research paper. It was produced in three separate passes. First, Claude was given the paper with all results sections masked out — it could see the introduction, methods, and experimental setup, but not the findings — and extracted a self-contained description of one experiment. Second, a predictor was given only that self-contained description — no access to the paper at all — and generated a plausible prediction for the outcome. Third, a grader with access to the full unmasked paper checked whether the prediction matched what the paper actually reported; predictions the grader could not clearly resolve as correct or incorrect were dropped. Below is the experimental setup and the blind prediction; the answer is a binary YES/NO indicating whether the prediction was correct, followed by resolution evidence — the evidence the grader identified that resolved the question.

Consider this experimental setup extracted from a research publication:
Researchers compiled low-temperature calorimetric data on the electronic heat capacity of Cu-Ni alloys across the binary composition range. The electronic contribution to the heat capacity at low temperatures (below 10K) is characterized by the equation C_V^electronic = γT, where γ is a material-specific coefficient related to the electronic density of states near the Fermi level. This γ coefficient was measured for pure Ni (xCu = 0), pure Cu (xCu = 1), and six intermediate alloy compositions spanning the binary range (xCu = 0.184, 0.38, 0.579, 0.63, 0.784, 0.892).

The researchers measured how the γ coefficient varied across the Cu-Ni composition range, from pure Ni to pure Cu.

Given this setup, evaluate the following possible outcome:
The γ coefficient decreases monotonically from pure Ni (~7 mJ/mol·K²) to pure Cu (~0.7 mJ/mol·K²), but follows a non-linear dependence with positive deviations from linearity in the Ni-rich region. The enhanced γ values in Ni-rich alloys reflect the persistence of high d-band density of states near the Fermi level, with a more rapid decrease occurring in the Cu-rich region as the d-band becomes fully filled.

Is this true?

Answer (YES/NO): NO